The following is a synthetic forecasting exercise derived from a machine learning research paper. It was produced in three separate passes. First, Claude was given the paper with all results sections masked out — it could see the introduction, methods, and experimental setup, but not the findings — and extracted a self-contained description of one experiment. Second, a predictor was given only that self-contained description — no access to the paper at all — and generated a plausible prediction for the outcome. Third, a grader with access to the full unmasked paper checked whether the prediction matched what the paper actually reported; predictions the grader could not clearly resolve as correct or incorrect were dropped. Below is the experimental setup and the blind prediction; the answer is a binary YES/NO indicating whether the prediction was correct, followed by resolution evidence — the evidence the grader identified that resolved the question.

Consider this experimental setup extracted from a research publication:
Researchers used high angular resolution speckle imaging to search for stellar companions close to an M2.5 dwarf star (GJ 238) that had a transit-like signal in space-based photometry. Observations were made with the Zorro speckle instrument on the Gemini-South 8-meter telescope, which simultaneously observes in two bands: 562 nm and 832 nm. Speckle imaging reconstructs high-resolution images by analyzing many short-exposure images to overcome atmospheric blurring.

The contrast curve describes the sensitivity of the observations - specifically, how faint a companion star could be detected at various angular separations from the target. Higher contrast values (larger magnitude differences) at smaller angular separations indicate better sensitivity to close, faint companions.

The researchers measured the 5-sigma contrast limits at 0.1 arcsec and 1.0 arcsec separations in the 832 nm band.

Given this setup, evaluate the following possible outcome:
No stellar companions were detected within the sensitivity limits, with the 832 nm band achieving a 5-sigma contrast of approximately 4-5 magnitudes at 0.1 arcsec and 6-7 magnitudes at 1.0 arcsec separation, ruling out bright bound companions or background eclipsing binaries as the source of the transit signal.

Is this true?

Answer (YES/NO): YES